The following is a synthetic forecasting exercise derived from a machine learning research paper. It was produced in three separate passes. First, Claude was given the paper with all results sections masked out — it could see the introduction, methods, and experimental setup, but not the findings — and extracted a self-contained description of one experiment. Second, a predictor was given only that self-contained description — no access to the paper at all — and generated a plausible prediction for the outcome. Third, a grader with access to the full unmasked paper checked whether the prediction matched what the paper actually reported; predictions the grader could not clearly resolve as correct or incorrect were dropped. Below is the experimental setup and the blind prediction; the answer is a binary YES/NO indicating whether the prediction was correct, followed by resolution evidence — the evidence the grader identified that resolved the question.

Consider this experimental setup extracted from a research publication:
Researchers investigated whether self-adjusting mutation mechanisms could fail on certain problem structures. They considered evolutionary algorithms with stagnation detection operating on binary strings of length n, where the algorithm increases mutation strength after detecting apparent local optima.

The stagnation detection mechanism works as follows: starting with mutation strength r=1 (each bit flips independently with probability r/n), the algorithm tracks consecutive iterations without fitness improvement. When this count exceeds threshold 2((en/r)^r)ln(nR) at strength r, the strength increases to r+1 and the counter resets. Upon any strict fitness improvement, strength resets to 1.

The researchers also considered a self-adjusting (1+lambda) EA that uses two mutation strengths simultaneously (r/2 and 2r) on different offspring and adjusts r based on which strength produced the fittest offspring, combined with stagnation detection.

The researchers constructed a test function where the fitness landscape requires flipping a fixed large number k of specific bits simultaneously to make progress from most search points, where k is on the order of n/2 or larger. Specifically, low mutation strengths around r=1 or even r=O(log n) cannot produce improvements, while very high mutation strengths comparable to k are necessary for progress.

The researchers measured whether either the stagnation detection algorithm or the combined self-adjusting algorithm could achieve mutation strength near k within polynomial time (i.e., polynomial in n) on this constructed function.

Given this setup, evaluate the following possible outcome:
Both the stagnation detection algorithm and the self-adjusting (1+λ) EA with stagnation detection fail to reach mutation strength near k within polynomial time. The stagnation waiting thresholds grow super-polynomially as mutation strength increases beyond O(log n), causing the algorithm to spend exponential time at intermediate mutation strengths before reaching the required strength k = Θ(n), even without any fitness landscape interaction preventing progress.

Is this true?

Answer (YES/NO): NO